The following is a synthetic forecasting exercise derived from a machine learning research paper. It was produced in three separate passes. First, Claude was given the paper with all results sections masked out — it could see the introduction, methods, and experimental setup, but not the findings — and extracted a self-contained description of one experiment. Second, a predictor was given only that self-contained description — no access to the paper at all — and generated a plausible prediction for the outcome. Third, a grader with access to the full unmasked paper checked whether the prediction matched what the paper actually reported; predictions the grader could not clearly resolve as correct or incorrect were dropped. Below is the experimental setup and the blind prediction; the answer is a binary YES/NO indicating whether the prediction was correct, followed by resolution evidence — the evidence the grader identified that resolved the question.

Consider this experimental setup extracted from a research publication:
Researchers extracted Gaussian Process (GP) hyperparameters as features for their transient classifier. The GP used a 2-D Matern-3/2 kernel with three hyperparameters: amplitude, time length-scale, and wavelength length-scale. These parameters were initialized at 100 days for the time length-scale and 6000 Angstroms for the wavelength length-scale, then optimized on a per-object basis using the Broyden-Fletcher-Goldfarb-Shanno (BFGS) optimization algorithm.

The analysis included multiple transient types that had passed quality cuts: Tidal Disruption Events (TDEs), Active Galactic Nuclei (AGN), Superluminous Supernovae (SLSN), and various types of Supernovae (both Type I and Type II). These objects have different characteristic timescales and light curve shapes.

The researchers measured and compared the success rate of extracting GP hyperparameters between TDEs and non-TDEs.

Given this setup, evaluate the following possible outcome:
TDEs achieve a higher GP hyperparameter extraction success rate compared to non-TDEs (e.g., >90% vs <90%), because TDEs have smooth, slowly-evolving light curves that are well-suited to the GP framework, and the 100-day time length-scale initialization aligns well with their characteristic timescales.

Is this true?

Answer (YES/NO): NO